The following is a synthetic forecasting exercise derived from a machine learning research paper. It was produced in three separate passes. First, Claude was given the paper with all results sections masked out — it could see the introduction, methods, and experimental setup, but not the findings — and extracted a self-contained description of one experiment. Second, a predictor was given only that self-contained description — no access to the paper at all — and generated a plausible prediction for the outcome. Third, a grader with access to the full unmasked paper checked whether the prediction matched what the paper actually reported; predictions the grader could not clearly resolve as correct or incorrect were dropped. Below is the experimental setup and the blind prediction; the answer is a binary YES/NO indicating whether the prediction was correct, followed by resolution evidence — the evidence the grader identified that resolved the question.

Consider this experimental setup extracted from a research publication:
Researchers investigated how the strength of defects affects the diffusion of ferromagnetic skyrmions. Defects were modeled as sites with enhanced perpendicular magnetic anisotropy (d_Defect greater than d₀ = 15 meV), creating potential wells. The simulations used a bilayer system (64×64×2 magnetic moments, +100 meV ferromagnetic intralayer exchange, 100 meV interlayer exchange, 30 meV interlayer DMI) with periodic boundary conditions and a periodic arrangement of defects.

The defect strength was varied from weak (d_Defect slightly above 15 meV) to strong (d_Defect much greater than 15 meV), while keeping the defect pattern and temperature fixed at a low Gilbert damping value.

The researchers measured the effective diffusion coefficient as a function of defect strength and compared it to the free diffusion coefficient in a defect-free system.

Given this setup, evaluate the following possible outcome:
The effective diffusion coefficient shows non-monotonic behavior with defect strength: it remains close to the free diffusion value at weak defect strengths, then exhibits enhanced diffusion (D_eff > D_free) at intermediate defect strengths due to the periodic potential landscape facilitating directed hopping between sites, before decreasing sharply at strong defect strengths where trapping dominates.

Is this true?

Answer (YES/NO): NO